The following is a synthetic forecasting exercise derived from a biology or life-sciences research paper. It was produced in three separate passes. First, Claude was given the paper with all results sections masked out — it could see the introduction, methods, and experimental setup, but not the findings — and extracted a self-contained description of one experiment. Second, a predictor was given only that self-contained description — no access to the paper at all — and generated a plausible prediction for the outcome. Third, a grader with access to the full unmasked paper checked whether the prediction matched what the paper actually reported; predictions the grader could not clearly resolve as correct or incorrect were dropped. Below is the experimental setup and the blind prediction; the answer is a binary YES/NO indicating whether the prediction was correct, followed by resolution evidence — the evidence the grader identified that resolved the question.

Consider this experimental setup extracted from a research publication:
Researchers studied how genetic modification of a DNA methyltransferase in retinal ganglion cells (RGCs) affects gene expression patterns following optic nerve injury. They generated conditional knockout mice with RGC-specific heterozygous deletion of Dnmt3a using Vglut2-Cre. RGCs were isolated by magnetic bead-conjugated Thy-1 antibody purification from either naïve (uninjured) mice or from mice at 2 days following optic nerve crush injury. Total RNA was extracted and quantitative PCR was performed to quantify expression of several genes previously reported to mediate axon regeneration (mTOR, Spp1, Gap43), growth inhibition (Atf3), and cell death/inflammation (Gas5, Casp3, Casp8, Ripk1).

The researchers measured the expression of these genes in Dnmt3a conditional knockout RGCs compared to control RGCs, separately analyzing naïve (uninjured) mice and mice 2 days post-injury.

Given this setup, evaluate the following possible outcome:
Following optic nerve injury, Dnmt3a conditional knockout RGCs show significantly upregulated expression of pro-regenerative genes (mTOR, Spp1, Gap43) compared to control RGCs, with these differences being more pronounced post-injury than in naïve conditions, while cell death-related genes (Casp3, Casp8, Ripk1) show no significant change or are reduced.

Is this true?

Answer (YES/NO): YES